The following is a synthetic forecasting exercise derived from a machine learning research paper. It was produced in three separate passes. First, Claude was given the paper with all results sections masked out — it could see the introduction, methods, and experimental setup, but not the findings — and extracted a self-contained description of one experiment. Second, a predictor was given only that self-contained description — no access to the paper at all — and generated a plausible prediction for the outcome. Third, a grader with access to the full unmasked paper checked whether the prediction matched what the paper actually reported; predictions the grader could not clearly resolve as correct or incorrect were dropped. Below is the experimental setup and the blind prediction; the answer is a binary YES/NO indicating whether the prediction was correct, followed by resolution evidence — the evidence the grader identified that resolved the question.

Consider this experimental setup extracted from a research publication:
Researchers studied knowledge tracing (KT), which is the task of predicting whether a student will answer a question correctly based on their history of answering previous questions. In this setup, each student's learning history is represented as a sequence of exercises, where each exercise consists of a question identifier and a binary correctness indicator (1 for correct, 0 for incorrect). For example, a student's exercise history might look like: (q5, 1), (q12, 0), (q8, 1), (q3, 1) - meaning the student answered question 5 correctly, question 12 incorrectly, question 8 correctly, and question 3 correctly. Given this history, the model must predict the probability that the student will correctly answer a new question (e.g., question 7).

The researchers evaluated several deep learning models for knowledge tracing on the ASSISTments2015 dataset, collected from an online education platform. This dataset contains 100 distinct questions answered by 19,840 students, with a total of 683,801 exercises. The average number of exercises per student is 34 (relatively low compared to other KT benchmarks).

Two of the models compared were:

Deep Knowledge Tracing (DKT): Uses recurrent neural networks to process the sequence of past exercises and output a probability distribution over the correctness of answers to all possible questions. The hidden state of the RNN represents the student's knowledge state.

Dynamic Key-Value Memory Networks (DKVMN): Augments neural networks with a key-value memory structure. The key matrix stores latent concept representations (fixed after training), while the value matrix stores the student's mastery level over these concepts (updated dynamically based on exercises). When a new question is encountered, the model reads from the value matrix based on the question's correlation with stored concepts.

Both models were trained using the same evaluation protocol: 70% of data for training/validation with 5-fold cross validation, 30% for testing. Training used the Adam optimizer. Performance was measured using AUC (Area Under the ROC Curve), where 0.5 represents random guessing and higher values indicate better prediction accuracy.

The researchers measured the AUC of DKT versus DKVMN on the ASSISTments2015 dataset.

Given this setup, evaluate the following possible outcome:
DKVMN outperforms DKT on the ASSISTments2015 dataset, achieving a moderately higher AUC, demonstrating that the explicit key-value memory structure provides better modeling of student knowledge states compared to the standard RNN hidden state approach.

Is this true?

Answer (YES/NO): NO